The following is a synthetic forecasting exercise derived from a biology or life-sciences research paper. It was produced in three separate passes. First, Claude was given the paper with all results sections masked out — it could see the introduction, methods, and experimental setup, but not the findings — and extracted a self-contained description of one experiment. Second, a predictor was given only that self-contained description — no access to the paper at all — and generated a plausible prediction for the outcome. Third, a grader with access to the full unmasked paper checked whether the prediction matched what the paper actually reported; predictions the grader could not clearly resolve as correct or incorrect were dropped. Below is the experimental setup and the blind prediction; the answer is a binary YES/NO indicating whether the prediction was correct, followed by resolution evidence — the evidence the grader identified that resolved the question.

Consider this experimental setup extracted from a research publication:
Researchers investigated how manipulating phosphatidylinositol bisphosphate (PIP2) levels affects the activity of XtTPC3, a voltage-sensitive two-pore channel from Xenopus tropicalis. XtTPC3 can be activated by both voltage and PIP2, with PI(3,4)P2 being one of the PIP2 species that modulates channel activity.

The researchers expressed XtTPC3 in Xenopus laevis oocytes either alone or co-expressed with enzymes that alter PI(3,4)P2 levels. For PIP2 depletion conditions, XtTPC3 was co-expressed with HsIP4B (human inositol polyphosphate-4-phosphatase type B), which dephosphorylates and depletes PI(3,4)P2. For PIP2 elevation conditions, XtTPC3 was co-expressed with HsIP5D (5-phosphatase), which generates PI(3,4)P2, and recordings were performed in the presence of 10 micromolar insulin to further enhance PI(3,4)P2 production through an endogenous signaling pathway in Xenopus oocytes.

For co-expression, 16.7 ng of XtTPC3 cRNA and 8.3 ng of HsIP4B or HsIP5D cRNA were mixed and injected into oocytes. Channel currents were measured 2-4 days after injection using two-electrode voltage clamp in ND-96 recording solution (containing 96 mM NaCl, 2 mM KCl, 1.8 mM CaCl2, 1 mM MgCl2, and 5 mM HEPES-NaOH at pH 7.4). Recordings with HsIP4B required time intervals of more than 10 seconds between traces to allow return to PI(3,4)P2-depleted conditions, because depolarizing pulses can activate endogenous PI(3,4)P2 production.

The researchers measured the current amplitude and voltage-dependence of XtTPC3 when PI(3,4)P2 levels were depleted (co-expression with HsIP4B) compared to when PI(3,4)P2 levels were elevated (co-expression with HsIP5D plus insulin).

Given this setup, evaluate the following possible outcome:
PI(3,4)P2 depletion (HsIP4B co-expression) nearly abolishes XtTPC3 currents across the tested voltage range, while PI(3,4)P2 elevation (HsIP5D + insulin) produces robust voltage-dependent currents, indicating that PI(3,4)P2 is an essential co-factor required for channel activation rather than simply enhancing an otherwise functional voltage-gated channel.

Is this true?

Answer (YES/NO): NO